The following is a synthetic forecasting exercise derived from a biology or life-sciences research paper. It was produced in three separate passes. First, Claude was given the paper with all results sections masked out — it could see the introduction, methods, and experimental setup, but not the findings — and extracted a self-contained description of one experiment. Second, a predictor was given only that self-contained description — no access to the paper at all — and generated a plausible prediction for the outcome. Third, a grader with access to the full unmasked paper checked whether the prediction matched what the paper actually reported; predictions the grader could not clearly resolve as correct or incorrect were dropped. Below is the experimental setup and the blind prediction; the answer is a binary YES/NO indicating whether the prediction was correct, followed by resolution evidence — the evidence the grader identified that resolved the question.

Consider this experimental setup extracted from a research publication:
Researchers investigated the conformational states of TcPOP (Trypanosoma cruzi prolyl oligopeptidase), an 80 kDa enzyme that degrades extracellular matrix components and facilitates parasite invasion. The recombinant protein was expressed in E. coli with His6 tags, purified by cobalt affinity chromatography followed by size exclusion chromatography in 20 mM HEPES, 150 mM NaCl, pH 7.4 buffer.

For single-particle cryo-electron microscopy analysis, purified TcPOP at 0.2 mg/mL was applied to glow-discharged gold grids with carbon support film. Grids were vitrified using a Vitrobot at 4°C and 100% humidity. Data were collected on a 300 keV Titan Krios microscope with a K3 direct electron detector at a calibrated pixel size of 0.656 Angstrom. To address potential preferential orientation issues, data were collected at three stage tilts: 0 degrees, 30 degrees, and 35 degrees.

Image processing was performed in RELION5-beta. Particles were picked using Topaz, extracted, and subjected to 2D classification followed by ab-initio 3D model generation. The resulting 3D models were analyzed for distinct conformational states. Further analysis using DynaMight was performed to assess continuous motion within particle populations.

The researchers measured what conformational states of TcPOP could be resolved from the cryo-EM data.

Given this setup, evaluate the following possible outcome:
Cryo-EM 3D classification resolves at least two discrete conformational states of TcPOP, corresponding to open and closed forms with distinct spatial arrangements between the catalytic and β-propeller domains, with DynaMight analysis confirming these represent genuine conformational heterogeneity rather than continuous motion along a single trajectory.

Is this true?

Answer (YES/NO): YES